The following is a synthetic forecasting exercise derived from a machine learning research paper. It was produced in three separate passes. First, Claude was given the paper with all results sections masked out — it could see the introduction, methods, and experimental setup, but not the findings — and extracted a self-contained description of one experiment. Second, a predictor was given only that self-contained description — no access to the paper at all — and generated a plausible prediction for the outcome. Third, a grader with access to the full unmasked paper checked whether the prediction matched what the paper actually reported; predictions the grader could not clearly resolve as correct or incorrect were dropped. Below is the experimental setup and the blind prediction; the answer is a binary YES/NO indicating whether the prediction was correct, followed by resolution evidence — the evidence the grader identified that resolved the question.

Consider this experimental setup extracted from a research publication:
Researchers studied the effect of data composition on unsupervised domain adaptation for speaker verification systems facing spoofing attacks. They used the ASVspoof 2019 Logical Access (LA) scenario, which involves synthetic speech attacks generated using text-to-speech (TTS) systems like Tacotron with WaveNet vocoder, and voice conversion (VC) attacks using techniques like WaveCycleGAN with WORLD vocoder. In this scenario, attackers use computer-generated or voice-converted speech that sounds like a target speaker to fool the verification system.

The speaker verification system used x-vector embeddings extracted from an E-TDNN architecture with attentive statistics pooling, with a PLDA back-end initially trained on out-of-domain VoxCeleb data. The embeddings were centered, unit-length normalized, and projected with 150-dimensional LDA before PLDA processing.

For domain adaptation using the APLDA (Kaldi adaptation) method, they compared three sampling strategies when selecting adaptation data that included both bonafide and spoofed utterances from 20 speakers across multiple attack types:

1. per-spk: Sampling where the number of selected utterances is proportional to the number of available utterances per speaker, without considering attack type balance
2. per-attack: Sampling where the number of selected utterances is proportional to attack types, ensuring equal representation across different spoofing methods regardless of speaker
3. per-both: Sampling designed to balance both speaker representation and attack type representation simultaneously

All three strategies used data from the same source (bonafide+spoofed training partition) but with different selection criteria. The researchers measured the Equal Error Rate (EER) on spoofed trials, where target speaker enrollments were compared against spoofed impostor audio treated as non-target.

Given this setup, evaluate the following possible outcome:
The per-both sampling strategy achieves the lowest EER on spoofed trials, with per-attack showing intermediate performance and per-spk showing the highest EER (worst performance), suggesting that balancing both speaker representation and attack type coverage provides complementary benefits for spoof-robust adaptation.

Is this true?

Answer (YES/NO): NO